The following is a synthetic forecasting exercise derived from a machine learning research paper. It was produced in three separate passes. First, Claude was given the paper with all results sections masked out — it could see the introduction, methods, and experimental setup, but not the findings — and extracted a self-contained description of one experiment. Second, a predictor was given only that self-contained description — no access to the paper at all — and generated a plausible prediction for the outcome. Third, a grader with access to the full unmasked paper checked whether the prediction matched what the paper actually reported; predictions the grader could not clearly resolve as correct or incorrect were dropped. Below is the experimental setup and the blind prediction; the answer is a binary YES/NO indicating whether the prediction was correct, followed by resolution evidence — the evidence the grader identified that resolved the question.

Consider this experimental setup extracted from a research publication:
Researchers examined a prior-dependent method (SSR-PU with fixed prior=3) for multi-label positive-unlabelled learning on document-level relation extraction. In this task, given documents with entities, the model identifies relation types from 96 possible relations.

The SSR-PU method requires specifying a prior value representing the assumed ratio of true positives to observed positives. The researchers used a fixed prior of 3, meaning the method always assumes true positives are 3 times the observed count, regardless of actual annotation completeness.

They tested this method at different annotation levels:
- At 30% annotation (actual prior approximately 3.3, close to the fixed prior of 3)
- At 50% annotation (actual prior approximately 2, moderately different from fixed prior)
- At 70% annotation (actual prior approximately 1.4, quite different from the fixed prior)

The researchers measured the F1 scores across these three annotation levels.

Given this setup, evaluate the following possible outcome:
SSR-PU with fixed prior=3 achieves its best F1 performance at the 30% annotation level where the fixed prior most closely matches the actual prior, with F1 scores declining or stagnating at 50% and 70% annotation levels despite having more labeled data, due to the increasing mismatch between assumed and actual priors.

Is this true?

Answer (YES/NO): YES